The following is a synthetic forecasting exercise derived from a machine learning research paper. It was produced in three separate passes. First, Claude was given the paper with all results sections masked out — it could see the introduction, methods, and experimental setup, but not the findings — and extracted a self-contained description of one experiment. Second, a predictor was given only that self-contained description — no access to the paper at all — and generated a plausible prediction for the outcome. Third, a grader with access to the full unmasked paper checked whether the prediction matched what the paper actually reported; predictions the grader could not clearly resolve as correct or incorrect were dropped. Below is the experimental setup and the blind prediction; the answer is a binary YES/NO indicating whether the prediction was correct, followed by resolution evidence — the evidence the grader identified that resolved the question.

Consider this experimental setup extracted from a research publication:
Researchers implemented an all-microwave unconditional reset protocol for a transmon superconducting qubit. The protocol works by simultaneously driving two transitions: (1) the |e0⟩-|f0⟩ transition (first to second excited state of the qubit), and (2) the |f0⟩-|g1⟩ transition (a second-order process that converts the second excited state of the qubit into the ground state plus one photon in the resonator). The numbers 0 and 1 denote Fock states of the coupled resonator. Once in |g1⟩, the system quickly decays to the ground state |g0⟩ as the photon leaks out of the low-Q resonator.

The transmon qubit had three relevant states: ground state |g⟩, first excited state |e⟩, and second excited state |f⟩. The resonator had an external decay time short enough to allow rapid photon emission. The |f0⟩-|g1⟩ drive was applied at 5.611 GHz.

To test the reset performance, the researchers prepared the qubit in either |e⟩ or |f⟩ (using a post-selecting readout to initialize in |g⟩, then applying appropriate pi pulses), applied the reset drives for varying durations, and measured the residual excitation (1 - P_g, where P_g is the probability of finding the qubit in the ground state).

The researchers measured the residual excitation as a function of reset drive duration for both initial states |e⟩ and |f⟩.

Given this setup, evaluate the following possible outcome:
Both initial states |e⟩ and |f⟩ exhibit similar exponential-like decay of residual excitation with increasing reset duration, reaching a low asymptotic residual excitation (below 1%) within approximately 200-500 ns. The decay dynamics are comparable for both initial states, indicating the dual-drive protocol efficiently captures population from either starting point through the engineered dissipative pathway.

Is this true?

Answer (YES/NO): NO